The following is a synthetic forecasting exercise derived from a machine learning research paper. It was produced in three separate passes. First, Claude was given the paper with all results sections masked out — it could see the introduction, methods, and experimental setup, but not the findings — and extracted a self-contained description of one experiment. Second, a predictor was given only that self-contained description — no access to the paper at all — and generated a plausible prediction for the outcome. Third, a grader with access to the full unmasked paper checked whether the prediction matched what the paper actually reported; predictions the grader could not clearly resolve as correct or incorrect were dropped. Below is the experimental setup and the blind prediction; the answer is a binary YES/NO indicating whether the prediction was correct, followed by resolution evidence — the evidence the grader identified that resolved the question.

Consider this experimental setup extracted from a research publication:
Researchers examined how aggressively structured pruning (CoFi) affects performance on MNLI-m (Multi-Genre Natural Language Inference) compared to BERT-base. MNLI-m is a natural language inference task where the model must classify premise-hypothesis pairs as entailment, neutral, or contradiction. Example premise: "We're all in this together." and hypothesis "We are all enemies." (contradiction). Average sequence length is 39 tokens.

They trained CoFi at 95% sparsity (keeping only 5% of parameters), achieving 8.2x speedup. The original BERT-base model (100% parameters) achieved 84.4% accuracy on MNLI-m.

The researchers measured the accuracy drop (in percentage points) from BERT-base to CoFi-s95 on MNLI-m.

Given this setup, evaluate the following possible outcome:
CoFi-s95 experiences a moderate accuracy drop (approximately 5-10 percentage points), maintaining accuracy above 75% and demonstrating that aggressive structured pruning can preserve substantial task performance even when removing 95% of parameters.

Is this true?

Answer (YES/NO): NO